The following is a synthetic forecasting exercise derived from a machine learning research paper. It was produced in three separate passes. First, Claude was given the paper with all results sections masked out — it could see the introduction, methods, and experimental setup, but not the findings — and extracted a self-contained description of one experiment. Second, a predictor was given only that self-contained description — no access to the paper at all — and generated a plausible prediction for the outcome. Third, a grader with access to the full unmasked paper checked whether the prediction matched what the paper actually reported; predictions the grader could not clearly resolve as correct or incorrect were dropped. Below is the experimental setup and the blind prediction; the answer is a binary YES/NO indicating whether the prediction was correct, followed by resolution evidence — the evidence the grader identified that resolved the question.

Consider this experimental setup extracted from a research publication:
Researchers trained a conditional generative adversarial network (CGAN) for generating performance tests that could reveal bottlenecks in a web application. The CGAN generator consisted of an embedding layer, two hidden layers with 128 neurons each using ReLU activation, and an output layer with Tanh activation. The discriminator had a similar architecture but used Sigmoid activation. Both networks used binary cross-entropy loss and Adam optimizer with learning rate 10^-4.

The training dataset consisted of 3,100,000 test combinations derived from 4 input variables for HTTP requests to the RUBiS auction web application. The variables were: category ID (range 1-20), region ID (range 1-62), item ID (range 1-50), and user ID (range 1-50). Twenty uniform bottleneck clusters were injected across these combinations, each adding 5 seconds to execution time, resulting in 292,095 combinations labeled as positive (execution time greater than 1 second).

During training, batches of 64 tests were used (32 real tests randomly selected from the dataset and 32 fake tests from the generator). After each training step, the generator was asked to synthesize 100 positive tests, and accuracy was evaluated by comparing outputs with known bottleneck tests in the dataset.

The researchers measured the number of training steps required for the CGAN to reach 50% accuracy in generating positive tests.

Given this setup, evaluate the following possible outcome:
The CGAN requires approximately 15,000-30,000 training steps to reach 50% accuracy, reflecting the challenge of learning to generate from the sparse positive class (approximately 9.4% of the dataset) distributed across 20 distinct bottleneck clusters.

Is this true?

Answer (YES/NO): NO